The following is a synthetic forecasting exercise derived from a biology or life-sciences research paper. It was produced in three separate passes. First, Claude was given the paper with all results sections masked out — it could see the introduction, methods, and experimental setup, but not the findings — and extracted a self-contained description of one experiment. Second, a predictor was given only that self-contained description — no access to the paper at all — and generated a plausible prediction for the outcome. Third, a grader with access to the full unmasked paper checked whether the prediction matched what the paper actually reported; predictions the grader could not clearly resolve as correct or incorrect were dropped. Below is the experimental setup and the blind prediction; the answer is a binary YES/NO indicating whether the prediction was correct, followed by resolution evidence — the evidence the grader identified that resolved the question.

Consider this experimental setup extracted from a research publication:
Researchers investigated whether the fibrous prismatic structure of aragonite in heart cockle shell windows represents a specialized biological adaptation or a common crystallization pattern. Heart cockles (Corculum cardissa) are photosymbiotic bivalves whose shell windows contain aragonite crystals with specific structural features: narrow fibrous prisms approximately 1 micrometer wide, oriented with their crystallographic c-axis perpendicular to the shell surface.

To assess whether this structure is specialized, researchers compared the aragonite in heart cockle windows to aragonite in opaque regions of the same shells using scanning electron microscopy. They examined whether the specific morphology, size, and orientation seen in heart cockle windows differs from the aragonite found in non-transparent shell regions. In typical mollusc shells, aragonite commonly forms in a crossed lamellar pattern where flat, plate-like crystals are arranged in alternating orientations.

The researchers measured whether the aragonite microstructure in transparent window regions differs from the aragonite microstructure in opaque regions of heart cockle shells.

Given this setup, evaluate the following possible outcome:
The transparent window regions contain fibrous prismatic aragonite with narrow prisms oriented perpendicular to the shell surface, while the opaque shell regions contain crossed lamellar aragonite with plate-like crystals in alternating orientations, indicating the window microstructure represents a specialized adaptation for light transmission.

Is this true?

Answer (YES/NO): YES